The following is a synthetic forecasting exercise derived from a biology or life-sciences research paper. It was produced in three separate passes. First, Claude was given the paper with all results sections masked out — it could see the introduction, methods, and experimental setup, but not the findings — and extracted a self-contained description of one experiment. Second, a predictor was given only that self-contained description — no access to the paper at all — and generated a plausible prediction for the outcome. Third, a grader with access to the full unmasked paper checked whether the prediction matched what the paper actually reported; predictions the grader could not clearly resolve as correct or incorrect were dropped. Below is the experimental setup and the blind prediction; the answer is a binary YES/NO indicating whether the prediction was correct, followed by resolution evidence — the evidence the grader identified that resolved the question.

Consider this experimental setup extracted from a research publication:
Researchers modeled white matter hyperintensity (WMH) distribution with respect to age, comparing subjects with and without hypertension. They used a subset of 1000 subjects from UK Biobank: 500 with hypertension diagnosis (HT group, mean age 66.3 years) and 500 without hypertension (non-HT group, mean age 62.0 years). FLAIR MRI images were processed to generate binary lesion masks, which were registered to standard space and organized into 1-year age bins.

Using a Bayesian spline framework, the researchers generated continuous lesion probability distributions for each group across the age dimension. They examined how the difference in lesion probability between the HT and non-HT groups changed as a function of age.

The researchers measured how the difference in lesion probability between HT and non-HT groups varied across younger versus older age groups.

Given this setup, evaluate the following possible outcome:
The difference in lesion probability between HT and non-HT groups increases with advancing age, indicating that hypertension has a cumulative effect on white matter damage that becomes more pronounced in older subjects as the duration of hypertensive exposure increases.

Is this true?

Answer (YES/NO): YES